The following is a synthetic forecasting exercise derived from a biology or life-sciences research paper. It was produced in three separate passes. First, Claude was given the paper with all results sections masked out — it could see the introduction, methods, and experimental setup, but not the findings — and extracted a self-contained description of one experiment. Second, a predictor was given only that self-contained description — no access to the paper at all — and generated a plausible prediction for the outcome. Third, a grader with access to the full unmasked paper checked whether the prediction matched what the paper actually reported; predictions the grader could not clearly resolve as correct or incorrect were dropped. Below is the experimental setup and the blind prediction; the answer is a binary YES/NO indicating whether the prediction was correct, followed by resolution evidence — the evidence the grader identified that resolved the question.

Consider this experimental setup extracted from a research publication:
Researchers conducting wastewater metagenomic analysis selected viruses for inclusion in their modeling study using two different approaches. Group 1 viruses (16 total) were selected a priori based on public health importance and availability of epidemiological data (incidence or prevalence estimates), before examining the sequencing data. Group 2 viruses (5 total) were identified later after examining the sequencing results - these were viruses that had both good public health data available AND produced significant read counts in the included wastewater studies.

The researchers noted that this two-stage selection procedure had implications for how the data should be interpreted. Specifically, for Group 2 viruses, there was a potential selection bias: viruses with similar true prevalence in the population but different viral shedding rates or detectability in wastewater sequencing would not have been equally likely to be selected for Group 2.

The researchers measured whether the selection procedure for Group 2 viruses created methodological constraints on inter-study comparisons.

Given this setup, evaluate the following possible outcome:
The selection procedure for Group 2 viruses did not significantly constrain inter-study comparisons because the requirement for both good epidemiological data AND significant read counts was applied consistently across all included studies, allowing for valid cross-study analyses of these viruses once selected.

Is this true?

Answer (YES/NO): NO